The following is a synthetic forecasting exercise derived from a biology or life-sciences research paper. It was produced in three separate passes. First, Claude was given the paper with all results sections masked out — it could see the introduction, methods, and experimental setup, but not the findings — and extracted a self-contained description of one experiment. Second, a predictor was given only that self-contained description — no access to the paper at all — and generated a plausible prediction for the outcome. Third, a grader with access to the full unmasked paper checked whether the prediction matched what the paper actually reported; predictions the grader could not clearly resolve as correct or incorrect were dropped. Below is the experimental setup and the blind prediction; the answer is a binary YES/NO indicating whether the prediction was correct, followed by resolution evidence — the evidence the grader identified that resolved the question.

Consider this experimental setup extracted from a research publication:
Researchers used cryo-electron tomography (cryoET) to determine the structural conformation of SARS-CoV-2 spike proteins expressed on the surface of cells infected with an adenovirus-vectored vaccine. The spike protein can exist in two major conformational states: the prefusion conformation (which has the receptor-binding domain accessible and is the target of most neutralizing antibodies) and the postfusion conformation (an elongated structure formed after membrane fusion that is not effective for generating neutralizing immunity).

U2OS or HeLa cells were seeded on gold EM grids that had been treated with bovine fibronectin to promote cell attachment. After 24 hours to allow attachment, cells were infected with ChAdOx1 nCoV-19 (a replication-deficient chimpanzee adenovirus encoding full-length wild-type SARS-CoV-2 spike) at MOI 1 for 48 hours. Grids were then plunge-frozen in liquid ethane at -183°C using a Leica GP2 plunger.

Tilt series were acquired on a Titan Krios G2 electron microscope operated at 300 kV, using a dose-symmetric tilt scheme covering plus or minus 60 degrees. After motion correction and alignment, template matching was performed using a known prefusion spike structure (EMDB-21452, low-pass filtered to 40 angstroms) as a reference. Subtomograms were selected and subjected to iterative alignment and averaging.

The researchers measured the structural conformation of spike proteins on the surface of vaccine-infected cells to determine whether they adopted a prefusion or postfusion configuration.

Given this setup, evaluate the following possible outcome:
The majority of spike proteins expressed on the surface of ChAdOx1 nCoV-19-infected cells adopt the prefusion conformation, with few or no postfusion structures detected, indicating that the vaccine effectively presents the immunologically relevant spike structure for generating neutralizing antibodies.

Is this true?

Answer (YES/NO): YES